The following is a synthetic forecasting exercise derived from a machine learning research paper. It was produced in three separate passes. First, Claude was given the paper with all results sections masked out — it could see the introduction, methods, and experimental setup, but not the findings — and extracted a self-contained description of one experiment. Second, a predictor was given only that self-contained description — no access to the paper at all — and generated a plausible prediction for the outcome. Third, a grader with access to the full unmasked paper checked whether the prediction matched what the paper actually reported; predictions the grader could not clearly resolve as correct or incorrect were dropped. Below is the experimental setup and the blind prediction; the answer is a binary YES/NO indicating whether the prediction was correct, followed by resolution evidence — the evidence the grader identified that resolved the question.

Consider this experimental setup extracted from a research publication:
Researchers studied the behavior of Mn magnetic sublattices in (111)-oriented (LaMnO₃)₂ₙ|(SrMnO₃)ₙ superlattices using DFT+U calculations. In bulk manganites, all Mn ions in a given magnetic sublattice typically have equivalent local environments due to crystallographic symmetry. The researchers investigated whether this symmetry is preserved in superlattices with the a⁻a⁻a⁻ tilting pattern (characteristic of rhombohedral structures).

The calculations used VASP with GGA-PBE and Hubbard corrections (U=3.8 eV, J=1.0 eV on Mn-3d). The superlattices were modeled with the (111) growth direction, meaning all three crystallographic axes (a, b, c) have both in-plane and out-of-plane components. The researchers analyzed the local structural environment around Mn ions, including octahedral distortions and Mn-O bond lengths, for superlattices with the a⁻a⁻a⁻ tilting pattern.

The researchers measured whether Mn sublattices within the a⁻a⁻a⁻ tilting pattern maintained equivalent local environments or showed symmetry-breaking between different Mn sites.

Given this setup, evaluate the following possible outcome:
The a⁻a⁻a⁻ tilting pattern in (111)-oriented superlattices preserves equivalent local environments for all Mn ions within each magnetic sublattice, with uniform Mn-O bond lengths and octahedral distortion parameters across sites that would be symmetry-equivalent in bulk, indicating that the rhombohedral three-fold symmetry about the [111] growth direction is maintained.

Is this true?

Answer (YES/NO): YES